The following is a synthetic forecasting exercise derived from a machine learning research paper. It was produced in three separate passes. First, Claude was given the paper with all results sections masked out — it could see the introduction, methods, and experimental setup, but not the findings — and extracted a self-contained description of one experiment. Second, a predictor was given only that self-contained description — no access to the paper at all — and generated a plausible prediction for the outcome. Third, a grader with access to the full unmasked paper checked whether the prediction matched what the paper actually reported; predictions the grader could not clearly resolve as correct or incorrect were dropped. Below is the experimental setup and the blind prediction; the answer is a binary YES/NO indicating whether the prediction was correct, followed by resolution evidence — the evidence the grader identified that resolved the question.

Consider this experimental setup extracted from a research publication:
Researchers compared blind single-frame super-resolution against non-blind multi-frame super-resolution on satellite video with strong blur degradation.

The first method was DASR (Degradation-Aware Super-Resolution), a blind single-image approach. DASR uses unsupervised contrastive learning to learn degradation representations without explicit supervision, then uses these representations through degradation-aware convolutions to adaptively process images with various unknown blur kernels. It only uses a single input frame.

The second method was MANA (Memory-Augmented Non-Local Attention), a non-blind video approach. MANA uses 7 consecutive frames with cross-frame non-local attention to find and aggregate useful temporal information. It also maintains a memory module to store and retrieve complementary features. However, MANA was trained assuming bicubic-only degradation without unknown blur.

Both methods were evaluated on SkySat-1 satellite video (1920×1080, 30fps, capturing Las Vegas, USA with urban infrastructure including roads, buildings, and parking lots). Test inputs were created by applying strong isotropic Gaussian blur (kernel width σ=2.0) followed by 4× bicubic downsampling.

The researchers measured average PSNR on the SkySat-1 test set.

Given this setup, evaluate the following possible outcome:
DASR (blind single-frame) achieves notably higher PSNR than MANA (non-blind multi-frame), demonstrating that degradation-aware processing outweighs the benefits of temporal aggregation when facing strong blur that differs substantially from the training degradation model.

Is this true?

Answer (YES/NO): YES